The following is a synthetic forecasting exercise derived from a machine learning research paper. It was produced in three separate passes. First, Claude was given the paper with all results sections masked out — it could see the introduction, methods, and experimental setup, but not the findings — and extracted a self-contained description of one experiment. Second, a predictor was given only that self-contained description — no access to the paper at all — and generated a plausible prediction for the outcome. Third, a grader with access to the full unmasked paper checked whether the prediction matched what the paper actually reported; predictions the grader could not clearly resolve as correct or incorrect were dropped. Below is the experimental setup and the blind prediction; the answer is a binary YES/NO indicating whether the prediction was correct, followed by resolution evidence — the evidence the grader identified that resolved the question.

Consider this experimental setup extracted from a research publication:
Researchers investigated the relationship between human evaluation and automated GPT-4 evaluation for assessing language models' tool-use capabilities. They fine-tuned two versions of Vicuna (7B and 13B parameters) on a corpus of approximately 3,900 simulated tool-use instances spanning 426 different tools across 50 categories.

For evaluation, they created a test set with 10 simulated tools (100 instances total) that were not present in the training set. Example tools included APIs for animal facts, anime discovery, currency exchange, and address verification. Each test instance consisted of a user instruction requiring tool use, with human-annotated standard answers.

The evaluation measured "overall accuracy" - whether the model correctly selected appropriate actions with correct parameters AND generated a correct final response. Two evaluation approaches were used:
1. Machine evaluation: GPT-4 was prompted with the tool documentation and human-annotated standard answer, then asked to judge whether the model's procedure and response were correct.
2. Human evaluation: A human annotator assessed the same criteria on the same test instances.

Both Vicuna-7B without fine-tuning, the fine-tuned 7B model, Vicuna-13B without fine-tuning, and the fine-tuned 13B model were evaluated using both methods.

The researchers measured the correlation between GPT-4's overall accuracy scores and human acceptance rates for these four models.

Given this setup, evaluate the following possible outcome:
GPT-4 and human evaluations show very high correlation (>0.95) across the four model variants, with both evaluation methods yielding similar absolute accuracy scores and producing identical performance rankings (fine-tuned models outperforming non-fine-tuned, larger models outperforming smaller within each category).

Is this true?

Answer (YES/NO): NO